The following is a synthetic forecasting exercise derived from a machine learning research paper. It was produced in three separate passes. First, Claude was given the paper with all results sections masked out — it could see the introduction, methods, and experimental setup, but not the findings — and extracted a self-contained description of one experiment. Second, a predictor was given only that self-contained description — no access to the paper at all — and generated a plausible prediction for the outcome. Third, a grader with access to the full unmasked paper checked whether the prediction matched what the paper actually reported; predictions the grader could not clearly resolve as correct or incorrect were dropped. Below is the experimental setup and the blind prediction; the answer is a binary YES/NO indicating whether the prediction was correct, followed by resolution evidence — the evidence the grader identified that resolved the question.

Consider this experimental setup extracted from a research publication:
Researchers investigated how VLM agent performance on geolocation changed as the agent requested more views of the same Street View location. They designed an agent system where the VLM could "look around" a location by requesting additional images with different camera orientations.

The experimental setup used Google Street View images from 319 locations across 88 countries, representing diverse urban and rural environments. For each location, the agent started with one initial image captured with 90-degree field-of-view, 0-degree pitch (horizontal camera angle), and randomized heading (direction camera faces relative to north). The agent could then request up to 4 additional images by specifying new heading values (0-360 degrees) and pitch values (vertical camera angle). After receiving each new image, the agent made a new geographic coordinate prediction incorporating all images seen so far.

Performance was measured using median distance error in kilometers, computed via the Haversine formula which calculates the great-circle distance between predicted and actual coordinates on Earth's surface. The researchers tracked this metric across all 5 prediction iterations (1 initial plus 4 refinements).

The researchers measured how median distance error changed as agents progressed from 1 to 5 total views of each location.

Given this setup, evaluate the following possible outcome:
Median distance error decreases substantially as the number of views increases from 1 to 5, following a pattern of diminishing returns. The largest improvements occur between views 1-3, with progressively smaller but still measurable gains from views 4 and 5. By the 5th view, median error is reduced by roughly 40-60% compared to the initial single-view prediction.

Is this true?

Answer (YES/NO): NO